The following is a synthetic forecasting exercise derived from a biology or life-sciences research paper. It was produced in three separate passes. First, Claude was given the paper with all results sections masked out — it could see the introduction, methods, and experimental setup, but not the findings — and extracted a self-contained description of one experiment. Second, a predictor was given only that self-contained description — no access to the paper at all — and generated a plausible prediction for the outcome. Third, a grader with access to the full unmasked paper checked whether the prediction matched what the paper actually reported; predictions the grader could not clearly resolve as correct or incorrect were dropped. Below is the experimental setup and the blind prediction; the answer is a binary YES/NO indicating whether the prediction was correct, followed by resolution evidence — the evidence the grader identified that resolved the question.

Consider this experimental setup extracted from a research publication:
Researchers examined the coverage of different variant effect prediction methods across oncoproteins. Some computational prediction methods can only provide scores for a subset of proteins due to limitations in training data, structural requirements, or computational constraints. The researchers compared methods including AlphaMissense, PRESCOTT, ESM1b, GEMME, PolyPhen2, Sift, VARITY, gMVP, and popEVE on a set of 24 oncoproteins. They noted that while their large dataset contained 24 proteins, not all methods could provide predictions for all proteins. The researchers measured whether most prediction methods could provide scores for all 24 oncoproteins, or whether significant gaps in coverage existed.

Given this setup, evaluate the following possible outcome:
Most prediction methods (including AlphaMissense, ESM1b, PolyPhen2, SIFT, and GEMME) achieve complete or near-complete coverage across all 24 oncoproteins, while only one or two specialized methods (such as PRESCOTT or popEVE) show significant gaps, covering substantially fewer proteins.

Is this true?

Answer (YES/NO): NO